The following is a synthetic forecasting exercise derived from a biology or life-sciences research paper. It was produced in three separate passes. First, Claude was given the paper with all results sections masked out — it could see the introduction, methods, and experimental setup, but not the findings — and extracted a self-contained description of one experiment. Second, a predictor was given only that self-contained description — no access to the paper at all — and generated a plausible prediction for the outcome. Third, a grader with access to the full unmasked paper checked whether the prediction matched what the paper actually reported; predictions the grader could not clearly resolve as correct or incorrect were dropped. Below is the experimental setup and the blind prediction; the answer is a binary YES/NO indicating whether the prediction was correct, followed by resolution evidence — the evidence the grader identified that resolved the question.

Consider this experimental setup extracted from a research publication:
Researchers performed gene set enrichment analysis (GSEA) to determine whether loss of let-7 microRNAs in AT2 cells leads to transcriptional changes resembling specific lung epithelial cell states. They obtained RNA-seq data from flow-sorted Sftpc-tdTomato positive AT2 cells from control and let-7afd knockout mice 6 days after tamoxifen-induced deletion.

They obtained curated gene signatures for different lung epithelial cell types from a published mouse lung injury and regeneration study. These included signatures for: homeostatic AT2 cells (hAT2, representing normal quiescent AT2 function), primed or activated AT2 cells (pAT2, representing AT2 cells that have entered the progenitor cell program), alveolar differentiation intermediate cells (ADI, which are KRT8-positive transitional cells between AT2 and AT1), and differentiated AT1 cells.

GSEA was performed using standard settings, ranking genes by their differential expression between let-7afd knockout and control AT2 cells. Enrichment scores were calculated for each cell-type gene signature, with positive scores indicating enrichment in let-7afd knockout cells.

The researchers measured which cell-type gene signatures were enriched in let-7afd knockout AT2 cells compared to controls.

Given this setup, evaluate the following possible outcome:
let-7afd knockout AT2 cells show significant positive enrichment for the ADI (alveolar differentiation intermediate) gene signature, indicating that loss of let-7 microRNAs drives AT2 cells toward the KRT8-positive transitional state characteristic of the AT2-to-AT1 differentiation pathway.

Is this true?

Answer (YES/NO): YES